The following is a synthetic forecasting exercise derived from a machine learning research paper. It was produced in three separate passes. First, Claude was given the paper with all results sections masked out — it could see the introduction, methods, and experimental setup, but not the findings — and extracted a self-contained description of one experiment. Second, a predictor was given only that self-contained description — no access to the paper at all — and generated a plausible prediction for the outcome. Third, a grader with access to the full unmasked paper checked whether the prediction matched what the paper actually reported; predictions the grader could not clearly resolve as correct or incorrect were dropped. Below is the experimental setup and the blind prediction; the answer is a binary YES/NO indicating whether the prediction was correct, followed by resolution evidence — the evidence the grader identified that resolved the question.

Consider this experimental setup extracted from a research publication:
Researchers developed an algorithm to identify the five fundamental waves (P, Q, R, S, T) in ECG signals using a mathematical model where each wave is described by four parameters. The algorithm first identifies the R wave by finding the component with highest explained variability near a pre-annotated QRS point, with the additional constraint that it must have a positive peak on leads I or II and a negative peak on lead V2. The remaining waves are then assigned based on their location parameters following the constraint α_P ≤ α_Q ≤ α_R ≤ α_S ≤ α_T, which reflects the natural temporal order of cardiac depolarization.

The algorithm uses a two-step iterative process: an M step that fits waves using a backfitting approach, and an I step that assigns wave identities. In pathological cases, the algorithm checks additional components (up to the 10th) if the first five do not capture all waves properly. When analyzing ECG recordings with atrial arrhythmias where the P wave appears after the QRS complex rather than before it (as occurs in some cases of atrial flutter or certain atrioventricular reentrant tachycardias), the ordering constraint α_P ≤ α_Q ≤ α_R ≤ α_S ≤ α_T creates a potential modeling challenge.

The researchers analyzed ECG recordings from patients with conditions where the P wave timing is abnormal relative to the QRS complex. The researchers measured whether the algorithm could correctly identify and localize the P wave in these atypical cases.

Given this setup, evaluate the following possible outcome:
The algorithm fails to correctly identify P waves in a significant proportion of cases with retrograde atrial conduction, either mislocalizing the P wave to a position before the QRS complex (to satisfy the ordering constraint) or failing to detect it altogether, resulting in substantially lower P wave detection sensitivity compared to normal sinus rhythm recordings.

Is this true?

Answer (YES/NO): YES